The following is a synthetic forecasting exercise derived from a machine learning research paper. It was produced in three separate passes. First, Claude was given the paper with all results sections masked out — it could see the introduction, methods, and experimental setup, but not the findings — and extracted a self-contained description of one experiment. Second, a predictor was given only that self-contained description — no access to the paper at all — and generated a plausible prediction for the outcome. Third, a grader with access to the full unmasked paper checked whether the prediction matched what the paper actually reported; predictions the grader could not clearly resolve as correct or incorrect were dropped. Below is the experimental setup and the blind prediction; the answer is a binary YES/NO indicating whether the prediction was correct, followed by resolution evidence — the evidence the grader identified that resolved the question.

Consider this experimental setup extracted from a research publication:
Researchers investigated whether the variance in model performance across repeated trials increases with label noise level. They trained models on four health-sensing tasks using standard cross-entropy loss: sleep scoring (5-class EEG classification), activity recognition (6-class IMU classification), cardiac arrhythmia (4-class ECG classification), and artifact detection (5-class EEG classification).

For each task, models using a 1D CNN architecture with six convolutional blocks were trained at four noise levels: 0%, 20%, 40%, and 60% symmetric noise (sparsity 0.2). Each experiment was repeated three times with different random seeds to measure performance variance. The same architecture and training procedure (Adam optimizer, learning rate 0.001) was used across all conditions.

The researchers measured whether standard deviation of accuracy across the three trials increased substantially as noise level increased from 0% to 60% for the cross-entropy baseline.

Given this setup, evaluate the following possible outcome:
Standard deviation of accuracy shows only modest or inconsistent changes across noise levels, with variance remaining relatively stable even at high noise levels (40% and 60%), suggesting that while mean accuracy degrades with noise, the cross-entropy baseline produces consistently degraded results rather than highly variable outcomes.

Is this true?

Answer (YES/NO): NO